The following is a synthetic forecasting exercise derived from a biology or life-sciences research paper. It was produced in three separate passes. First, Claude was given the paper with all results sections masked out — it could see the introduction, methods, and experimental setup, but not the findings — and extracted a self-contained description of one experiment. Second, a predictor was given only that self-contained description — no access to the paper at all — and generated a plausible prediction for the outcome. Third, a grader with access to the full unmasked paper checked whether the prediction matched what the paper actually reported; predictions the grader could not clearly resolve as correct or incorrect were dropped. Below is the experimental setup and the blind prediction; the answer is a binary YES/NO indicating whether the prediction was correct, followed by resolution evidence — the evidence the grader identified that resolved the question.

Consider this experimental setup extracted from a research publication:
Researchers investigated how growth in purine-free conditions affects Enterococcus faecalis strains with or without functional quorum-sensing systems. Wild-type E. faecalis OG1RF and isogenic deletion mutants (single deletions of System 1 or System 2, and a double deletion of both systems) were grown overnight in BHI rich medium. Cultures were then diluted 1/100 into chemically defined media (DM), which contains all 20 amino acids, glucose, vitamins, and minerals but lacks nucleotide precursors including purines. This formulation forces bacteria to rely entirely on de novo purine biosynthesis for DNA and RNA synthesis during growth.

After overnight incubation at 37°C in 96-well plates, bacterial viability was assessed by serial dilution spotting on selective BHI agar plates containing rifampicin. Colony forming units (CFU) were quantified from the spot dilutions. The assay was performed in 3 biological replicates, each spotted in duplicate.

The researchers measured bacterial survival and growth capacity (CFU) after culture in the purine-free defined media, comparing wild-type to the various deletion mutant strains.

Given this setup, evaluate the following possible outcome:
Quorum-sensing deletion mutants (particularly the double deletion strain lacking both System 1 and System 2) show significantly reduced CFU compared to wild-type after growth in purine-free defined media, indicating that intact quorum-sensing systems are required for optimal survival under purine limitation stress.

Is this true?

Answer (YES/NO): NO